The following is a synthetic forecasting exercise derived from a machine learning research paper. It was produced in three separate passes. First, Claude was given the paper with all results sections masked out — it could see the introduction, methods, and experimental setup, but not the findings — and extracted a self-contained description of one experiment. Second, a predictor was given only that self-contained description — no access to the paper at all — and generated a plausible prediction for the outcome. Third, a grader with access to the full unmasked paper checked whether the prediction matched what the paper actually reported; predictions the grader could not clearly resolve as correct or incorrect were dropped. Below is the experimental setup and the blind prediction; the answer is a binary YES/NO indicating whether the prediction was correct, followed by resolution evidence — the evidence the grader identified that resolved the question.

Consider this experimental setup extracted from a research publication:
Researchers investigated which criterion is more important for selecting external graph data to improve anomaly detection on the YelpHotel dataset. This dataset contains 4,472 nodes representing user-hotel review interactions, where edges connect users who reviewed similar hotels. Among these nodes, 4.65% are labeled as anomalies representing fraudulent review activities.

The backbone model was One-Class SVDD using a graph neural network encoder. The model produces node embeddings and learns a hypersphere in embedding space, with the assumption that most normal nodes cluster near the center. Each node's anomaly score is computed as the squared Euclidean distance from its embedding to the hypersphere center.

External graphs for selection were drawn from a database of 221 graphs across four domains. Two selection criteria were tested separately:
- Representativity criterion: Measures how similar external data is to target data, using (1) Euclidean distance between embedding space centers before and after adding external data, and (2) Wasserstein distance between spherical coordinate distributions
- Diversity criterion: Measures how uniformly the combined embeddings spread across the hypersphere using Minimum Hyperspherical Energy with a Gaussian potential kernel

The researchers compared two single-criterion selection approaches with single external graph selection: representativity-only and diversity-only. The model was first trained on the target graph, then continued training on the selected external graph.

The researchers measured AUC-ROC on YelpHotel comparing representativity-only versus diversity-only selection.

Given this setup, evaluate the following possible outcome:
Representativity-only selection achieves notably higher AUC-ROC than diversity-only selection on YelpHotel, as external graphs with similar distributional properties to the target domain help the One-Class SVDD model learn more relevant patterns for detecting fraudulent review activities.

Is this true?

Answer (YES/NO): YES